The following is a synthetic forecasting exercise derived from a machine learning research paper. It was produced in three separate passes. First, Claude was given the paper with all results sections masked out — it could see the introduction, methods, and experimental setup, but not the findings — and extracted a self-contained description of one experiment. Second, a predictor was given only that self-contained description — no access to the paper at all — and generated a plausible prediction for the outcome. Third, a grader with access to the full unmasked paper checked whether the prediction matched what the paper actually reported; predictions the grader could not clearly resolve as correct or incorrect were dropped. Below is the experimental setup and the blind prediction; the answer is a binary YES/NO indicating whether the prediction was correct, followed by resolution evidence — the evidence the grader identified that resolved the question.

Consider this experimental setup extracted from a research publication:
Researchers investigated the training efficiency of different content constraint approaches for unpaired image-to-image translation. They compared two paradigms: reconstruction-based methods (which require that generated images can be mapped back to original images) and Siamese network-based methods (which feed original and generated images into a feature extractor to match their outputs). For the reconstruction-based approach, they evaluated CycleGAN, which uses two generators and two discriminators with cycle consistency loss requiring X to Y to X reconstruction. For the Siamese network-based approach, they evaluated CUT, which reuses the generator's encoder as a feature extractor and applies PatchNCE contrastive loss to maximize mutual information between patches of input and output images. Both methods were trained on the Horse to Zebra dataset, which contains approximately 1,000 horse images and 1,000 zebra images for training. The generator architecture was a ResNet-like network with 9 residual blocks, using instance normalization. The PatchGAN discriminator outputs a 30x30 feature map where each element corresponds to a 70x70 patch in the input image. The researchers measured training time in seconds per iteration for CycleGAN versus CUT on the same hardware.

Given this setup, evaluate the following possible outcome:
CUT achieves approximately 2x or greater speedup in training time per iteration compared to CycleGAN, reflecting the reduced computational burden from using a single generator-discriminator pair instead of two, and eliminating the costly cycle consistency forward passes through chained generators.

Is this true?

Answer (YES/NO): NO